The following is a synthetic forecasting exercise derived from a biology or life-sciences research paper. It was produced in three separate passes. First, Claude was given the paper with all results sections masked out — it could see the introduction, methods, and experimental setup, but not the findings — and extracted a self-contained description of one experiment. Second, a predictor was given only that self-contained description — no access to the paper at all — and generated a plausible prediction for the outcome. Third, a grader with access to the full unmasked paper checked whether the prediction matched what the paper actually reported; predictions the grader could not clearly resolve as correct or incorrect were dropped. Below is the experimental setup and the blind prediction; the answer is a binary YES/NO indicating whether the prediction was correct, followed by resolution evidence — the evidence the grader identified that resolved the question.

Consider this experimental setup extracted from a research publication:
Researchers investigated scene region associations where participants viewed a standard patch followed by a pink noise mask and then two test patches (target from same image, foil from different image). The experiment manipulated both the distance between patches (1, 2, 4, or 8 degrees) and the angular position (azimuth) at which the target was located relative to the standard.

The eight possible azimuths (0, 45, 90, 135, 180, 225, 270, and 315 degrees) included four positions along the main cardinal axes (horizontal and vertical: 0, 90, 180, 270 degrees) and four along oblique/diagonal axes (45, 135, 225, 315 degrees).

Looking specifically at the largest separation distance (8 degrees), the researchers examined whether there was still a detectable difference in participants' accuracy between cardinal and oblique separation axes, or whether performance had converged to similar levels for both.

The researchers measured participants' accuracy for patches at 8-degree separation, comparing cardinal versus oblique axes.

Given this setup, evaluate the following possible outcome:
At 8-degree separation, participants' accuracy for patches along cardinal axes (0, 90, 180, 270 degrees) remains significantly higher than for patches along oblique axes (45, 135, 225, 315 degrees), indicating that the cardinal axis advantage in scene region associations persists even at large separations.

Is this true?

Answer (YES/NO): NO